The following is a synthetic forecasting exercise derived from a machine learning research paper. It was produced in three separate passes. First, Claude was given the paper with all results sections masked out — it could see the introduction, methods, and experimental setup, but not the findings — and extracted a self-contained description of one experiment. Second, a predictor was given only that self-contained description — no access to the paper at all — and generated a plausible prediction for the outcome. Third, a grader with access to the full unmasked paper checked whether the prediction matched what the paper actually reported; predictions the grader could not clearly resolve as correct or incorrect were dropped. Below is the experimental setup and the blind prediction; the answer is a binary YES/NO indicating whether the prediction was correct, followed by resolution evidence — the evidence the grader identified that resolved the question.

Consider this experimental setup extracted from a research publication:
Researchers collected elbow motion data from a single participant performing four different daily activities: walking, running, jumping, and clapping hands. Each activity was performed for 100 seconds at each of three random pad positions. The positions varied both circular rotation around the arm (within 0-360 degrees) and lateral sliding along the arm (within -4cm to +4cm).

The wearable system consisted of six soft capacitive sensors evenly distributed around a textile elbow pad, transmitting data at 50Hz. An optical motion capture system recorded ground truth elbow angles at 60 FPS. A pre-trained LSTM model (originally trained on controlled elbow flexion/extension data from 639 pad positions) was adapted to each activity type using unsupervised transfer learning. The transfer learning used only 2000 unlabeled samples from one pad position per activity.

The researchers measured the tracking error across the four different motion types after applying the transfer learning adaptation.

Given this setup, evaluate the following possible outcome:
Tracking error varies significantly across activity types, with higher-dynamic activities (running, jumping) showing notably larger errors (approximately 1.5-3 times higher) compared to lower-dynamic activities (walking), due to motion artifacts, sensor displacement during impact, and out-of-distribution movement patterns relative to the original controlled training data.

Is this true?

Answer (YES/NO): NO